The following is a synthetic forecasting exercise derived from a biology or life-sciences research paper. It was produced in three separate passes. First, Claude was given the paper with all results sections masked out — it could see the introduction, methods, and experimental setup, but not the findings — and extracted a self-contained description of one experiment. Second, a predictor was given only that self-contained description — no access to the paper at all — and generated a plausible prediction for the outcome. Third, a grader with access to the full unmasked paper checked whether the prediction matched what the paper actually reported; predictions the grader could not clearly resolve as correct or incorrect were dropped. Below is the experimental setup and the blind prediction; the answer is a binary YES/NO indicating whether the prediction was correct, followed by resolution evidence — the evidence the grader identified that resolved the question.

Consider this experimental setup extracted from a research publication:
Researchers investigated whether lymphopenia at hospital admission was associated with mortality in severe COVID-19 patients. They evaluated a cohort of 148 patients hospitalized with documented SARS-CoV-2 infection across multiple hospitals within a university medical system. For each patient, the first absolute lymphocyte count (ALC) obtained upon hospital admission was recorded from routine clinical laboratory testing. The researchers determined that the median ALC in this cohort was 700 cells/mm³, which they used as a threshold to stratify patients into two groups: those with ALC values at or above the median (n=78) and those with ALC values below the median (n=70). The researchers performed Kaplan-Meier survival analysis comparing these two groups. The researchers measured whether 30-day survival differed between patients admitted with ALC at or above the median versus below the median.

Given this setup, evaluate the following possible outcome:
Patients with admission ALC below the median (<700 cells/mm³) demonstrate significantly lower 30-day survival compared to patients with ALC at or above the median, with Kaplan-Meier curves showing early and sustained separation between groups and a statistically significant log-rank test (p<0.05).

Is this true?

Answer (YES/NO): YES